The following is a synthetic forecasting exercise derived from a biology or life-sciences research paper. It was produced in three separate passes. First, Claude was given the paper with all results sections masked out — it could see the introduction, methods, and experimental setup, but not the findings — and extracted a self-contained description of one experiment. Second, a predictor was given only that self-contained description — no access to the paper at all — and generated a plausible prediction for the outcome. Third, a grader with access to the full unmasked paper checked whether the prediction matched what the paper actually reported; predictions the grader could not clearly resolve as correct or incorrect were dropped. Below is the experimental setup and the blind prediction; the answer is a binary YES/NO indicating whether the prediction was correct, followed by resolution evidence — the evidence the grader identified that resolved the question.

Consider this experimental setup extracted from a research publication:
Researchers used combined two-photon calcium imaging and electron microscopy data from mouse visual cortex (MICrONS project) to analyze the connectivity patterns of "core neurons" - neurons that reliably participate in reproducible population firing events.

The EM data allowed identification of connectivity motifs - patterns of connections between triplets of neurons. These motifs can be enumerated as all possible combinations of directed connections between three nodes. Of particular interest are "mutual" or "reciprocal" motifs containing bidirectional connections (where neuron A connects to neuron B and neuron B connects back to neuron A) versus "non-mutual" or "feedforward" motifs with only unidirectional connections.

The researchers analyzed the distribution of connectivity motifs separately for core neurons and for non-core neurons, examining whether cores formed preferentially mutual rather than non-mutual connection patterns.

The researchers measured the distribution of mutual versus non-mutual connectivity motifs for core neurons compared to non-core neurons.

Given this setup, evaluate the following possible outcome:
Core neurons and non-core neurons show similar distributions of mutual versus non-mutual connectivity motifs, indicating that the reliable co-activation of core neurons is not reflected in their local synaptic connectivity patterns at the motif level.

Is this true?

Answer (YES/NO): YES